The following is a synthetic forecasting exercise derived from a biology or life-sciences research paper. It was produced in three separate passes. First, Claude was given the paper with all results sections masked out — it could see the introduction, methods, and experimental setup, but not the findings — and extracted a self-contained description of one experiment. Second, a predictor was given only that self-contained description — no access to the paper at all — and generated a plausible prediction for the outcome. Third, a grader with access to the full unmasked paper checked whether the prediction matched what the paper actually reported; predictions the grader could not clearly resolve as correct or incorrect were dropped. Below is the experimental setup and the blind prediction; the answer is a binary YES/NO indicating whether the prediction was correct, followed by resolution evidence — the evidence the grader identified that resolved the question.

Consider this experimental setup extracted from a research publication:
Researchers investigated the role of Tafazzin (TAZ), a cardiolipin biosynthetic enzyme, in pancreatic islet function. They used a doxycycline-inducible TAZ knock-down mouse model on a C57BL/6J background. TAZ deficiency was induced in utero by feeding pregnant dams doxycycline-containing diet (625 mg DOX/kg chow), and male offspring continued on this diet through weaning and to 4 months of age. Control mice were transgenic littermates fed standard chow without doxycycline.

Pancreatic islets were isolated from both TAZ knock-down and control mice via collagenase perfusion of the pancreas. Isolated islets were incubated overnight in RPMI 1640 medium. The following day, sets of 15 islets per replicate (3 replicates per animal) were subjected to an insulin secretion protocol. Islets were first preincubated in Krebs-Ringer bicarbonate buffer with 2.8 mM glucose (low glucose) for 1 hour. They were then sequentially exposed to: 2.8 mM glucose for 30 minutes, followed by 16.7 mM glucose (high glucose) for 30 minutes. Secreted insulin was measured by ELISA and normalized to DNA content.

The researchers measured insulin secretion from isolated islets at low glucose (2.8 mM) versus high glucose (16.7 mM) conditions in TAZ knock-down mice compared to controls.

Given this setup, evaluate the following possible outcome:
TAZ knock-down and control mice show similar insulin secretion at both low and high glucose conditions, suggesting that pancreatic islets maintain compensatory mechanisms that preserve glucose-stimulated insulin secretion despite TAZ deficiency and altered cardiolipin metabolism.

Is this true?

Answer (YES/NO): NO